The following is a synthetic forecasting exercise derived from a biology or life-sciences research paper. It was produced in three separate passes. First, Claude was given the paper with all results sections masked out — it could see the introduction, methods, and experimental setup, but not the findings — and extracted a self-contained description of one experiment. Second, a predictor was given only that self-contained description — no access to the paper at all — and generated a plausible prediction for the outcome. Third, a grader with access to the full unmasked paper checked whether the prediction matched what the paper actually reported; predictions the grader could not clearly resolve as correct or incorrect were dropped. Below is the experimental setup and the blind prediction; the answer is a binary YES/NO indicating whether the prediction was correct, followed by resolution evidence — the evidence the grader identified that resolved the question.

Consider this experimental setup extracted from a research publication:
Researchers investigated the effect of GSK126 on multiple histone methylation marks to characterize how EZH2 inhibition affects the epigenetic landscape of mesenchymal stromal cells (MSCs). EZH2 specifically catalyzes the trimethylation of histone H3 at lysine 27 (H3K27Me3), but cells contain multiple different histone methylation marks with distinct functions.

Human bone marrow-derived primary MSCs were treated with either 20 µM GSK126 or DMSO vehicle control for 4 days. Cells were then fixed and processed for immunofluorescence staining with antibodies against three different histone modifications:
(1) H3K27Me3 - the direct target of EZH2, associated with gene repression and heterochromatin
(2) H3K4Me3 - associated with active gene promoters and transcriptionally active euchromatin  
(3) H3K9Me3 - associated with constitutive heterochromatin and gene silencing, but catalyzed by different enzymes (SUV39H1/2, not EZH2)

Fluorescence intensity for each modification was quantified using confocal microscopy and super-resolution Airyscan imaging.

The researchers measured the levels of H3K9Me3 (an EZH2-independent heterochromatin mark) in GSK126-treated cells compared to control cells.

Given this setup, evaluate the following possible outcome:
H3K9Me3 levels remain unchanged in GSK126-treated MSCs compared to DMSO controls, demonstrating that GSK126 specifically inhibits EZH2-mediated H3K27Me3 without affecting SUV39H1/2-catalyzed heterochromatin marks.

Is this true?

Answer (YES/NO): NO